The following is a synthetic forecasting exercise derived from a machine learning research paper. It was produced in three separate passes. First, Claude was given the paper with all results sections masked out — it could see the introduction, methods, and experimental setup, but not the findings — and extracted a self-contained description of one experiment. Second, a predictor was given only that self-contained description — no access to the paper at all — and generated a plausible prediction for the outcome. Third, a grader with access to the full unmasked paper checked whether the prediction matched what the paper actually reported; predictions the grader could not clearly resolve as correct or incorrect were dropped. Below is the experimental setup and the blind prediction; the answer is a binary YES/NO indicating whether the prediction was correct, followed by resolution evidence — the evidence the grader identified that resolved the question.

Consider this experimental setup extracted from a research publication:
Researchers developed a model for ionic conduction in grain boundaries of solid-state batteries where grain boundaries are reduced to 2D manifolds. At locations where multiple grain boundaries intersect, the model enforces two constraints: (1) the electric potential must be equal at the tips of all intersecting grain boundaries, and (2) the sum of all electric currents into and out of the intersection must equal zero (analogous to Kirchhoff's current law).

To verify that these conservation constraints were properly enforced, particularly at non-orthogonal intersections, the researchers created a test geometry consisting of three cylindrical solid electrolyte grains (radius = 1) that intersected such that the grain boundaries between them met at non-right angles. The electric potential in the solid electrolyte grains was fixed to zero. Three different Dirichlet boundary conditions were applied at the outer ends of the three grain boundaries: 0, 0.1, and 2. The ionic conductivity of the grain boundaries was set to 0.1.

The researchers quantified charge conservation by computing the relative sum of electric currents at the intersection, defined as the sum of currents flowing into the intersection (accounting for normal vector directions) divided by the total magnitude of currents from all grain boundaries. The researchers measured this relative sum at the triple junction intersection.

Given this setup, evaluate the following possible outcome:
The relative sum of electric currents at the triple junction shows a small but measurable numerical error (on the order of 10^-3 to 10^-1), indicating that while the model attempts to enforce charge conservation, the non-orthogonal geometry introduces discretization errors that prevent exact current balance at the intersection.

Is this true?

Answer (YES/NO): NO